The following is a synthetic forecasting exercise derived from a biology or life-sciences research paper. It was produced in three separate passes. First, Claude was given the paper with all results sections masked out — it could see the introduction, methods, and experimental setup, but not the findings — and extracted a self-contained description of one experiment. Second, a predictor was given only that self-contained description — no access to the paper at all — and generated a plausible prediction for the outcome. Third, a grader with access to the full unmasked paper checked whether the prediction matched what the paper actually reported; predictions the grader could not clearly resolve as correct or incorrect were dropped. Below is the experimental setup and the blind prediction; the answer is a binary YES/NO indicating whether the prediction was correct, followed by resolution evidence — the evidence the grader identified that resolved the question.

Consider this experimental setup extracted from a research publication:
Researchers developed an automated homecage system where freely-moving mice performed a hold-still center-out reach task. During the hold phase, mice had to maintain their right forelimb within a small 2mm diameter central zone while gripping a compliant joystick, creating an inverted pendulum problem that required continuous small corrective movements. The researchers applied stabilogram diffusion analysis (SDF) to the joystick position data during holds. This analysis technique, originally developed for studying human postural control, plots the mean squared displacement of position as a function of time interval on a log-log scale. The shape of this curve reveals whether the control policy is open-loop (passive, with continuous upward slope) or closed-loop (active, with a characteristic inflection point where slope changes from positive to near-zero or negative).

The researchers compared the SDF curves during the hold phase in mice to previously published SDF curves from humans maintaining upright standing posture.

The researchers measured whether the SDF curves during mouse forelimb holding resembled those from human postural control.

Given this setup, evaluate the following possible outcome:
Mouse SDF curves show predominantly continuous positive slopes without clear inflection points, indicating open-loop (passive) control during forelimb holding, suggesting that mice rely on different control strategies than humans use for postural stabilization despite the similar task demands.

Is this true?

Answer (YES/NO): NO